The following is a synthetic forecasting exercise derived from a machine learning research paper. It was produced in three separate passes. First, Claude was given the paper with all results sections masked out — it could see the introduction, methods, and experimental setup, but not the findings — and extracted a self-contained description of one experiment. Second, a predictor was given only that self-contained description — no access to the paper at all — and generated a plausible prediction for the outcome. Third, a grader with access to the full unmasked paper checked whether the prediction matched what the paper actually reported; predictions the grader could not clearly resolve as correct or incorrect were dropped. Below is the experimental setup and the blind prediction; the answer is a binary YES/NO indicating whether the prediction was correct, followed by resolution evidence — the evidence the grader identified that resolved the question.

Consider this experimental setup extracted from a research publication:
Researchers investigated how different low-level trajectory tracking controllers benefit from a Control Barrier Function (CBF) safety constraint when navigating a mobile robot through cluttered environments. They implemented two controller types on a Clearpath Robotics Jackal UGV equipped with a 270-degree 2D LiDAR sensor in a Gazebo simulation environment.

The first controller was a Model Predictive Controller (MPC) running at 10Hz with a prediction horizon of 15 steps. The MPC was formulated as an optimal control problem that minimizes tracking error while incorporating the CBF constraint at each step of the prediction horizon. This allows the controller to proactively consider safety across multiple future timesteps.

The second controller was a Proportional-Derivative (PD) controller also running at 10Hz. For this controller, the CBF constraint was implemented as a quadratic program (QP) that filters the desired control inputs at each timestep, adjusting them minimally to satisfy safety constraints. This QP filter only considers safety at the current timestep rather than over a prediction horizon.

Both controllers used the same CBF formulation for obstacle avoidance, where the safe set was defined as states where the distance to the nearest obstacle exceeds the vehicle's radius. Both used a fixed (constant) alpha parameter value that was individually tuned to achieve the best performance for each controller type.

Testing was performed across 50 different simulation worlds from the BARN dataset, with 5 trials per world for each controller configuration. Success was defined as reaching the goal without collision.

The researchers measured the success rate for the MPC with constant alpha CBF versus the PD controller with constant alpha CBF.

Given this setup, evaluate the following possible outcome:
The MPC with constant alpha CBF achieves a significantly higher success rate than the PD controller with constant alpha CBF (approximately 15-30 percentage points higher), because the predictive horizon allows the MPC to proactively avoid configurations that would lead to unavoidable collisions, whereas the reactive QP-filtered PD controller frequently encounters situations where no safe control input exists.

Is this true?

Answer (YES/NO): NO